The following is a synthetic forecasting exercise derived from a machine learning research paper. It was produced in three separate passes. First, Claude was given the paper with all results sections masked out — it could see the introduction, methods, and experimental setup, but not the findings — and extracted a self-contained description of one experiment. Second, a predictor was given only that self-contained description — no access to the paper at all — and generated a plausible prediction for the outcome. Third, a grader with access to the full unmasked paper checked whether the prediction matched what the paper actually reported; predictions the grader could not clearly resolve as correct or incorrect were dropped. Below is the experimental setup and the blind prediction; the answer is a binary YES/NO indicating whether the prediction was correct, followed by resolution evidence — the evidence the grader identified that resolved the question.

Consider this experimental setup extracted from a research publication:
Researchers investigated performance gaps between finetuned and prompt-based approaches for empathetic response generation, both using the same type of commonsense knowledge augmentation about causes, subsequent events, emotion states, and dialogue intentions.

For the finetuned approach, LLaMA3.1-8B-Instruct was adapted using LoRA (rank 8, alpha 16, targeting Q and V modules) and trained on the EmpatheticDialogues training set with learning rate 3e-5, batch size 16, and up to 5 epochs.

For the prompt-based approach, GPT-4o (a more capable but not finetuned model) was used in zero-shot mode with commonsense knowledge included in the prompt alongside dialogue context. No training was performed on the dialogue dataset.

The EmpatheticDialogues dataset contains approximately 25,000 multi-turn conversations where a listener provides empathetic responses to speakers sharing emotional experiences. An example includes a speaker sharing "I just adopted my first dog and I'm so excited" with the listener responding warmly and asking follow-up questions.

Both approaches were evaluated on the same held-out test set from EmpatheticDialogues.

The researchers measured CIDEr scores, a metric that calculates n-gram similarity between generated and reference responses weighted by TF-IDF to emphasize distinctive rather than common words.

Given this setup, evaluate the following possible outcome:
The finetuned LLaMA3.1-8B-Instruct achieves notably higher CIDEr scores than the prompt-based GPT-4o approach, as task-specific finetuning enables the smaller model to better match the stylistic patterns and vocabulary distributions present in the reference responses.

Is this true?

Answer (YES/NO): YES